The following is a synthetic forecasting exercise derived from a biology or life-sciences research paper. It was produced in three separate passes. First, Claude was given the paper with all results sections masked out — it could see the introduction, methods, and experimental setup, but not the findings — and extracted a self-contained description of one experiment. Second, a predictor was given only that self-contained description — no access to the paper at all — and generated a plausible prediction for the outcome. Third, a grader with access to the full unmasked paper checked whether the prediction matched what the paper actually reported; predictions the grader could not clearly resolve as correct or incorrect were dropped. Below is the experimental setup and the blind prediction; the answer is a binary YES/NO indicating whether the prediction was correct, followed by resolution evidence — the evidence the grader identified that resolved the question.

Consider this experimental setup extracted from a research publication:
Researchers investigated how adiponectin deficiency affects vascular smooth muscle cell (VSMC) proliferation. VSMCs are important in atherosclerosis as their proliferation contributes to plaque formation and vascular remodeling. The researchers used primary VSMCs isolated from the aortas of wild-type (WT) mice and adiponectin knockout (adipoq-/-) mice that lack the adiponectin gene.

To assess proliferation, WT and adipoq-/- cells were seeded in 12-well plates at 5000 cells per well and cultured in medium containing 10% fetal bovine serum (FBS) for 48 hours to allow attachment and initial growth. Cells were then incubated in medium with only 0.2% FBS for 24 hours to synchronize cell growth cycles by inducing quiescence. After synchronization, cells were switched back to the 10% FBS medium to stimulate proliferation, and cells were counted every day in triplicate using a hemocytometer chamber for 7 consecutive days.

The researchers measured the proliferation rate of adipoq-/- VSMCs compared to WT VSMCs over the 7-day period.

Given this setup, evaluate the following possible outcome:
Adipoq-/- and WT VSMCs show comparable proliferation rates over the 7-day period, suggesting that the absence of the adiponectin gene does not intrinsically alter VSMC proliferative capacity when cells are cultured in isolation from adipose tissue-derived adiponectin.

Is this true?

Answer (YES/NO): NO